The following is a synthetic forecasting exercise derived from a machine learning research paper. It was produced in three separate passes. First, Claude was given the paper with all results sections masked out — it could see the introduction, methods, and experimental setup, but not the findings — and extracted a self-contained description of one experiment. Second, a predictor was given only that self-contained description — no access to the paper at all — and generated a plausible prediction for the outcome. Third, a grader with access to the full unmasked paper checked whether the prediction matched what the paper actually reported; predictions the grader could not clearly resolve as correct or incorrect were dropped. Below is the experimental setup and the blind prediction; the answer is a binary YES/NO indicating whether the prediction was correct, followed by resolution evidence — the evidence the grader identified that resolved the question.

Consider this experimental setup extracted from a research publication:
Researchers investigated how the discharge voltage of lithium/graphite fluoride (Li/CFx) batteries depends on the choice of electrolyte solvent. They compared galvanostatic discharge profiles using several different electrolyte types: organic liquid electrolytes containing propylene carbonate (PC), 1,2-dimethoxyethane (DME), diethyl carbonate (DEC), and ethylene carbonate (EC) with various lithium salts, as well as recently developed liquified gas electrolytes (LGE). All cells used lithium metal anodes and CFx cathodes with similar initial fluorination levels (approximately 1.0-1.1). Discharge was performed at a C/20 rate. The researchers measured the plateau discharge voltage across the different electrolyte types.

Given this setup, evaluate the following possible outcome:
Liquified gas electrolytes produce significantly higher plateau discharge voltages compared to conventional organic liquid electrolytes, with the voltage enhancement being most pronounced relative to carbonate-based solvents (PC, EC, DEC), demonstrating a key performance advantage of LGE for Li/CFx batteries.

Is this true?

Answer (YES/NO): NO